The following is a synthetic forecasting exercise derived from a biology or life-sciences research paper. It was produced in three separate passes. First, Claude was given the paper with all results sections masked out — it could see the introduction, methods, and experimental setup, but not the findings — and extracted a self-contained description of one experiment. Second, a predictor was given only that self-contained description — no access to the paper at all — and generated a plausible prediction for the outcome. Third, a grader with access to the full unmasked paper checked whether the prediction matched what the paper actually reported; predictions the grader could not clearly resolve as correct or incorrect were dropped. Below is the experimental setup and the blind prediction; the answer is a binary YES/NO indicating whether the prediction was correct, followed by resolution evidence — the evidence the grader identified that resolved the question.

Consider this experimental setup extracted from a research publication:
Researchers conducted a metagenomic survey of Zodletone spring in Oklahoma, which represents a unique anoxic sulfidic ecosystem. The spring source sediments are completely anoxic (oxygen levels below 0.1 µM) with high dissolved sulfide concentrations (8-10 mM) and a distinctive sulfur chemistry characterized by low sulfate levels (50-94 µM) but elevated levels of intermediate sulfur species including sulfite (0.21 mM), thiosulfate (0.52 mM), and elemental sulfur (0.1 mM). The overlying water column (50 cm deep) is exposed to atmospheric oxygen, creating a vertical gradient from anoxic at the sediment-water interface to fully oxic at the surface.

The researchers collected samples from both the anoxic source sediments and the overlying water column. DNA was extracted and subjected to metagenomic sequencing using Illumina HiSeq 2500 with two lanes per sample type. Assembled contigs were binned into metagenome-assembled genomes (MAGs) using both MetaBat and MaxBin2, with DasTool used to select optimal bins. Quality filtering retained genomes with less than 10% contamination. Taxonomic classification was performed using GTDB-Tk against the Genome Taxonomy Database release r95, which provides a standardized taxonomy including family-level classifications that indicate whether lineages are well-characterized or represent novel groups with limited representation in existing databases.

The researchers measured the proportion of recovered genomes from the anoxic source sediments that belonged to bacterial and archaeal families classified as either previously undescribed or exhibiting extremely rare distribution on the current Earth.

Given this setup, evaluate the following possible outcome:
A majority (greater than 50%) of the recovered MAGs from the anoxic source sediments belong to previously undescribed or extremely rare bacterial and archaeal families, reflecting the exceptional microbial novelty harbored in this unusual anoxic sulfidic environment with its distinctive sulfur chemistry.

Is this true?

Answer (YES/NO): YES